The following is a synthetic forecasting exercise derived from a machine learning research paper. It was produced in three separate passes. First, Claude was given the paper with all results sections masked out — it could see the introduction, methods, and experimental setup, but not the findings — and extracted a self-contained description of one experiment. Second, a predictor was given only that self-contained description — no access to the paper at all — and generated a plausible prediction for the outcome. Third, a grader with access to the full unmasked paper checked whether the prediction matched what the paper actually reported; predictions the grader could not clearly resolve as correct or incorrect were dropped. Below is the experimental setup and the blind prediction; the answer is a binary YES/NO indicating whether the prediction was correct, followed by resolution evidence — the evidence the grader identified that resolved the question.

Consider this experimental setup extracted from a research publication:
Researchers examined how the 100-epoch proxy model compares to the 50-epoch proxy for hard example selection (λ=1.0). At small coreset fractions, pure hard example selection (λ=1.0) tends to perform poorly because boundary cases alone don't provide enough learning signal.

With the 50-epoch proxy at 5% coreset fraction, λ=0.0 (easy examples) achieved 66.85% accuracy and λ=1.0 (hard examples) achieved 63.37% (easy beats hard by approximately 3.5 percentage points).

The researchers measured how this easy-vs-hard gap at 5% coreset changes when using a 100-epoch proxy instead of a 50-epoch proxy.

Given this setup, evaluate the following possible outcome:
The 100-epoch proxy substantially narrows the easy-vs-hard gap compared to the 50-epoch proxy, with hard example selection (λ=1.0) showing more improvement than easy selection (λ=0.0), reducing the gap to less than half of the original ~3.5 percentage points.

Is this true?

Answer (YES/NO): NO